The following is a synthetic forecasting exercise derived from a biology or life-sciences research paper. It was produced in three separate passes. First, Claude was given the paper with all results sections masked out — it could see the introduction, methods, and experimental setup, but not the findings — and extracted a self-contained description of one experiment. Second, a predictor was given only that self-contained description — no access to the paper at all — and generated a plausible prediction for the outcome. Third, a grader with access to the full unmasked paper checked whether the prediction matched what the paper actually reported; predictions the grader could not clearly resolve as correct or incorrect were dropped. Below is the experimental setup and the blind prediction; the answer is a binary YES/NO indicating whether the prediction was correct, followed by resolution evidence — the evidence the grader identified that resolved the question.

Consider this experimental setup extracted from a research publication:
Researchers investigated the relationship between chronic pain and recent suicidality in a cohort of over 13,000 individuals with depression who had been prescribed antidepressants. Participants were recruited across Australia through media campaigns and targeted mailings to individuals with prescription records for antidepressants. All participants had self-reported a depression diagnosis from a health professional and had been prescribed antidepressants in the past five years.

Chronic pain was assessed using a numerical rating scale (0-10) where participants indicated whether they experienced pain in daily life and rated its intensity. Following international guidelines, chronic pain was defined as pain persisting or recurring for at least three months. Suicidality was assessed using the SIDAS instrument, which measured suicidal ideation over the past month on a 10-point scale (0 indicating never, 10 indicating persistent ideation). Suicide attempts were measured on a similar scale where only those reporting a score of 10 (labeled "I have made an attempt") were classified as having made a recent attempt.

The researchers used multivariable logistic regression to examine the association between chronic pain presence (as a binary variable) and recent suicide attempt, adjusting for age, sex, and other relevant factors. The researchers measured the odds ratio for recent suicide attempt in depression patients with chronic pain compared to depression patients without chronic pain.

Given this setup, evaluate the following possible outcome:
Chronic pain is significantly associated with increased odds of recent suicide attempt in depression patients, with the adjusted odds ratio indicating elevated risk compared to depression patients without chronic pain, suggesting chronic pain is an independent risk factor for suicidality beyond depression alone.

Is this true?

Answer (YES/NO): YES